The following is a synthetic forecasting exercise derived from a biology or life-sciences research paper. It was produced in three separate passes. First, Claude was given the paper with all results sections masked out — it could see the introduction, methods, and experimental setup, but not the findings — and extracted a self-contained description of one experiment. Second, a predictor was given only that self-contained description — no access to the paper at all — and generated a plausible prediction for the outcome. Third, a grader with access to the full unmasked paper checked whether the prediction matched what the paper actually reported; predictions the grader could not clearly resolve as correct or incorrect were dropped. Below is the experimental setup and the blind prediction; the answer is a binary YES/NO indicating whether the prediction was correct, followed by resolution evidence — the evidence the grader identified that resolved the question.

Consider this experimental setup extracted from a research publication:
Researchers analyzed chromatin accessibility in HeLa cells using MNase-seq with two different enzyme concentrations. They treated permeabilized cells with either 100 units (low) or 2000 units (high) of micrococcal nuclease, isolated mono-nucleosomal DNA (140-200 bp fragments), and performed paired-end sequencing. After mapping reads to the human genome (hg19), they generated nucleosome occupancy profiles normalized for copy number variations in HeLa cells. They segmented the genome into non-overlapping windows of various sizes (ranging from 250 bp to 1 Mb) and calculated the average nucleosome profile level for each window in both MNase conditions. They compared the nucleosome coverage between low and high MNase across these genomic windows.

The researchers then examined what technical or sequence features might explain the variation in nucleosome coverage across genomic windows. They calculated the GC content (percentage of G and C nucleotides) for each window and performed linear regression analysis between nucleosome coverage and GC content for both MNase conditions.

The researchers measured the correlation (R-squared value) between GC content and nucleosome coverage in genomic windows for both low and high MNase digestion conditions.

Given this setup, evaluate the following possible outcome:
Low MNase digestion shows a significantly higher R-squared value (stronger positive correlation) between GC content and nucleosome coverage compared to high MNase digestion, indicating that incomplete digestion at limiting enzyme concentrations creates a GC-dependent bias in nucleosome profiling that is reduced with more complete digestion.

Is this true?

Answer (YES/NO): NO